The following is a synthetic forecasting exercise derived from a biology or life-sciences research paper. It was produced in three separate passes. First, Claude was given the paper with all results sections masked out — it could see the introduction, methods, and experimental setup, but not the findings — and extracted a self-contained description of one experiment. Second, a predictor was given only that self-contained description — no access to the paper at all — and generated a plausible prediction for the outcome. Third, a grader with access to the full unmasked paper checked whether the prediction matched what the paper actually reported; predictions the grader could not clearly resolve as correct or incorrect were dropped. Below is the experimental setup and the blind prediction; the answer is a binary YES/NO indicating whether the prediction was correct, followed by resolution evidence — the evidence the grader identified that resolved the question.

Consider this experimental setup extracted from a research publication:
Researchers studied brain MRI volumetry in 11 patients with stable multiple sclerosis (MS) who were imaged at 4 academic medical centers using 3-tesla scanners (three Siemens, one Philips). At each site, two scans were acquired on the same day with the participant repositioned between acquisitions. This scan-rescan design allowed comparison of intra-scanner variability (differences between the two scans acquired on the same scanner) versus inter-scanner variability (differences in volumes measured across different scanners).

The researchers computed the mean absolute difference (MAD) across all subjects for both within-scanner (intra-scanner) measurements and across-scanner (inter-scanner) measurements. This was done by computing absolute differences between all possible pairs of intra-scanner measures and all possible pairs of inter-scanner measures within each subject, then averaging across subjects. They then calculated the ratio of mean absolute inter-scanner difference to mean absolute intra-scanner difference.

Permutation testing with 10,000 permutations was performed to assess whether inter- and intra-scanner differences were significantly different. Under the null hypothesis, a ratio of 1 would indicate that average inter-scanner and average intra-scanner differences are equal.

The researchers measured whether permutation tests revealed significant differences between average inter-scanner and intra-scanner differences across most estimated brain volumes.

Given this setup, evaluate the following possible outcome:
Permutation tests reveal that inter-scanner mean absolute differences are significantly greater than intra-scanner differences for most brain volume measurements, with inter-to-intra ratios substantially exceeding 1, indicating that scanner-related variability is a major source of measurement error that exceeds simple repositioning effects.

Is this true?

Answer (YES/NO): YES